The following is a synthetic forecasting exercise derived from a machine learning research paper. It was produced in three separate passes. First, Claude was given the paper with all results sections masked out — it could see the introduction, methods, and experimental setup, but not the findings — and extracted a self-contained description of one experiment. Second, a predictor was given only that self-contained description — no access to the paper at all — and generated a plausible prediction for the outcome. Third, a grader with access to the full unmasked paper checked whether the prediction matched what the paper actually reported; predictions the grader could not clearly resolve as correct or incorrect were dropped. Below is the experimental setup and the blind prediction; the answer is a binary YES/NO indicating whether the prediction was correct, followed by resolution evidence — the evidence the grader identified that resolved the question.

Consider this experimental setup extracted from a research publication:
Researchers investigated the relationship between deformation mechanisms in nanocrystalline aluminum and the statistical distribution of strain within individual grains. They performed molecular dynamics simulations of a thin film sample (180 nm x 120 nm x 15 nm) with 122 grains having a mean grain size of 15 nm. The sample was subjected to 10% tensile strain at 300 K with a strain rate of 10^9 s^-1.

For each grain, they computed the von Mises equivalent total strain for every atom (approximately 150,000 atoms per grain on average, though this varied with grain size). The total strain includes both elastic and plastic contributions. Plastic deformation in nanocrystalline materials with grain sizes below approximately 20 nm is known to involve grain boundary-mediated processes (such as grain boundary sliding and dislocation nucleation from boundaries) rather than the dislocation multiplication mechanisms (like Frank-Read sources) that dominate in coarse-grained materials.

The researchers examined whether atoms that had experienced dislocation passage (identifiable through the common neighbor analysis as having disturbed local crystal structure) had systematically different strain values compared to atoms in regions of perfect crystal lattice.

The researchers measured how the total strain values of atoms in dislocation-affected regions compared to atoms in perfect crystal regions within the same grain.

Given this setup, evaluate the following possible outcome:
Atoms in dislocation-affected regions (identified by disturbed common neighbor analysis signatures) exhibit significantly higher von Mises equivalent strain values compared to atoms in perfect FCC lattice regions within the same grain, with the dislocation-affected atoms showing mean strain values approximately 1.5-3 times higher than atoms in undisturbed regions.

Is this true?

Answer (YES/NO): NO